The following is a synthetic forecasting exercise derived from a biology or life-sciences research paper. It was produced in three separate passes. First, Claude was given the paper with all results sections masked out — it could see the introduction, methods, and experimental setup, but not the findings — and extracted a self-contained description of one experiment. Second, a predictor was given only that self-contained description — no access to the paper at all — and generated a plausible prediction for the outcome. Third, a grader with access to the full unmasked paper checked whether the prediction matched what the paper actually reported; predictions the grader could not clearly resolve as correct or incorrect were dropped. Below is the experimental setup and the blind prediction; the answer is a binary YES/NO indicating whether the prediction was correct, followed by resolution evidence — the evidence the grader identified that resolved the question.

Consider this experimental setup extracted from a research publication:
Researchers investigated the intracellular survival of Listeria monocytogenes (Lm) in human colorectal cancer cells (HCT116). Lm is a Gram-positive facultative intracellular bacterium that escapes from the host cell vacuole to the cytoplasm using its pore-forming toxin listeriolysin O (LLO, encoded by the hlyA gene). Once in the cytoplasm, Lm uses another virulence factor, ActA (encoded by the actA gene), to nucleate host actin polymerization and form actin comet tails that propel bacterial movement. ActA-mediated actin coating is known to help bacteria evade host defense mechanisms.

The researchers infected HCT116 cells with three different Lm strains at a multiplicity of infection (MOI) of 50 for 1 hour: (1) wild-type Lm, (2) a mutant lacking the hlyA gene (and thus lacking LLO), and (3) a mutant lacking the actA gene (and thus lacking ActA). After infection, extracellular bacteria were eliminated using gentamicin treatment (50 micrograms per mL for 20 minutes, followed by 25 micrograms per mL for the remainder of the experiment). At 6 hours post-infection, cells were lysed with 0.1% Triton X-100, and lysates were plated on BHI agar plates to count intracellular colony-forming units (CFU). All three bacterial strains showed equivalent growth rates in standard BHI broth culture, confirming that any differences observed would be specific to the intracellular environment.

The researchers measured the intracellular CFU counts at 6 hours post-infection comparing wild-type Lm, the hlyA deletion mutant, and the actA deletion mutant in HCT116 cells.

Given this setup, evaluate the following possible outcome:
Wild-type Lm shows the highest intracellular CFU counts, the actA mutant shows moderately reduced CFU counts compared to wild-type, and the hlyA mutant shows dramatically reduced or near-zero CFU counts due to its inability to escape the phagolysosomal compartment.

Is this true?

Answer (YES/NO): NO